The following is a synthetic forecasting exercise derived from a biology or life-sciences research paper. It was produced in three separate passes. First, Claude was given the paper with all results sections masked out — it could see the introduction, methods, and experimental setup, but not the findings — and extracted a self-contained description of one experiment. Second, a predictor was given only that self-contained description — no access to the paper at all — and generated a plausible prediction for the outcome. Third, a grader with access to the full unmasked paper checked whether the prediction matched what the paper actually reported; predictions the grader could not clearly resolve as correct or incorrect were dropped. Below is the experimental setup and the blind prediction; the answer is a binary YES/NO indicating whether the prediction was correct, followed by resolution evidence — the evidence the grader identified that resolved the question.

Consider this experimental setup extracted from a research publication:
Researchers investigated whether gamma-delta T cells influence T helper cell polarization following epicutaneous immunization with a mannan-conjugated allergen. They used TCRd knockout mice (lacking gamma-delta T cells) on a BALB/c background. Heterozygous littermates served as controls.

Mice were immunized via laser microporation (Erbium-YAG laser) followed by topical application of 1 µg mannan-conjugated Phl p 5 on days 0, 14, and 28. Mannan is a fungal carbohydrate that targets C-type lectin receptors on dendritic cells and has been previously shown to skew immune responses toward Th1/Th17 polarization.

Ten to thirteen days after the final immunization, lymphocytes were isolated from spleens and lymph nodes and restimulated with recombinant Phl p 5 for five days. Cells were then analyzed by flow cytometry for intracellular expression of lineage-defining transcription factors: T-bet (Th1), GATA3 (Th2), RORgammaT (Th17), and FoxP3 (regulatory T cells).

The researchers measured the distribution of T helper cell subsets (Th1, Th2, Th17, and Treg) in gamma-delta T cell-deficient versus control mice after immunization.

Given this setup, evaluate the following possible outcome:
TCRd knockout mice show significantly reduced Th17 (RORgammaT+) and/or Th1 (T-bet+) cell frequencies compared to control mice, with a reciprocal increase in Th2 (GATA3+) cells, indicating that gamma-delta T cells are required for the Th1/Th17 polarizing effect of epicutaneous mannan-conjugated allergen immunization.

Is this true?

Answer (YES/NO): NO